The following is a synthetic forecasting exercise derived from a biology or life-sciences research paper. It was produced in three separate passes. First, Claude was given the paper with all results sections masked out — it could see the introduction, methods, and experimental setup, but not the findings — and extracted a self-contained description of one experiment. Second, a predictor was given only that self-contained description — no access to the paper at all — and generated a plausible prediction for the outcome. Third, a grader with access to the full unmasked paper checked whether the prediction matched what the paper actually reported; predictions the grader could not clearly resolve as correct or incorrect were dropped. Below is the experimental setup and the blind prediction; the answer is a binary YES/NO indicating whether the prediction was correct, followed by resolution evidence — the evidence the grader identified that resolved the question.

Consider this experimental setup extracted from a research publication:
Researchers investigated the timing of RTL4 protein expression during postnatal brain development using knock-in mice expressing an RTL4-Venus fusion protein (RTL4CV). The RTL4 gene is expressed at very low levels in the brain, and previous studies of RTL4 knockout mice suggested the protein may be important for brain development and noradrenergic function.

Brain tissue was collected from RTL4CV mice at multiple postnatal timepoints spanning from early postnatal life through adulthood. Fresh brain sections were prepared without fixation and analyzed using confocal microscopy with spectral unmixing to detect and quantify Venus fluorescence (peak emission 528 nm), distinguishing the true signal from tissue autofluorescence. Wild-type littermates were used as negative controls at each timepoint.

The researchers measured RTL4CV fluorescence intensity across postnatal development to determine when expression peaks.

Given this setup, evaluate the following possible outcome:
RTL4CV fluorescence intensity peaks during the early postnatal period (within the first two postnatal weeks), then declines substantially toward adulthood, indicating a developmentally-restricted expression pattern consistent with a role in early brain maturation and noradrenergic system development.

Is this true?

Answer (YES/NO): NO